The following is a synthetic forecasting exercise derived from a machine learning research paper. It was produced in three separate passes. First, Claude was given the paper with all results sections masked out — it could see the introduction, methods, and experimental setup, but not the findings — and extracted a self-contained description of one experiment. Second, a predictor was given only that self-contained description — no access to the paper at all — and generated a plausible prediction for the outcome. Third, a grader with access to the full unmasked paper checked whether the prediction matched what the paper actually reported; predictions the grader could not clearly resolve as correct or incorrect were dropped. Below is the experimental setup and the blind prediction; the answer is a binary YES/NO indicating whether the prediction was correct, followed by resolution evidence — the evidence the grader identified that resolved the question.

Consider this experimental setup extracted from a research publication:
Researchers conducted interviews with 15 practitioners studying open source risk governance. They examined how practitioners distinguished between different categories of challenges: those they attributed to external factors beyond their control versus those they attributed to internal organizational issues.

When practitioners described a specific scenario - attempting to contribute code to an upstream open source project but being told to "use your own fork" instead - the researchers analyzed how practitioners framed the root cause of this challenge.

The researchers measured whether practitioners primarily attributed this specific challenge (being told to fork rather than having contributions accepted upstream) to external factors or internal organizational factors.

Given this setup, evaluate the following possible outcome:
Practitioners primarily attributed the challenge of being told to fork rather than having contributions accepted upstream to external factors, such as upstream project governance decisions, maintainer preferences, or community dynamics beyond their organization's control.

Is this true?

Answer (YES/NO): YES